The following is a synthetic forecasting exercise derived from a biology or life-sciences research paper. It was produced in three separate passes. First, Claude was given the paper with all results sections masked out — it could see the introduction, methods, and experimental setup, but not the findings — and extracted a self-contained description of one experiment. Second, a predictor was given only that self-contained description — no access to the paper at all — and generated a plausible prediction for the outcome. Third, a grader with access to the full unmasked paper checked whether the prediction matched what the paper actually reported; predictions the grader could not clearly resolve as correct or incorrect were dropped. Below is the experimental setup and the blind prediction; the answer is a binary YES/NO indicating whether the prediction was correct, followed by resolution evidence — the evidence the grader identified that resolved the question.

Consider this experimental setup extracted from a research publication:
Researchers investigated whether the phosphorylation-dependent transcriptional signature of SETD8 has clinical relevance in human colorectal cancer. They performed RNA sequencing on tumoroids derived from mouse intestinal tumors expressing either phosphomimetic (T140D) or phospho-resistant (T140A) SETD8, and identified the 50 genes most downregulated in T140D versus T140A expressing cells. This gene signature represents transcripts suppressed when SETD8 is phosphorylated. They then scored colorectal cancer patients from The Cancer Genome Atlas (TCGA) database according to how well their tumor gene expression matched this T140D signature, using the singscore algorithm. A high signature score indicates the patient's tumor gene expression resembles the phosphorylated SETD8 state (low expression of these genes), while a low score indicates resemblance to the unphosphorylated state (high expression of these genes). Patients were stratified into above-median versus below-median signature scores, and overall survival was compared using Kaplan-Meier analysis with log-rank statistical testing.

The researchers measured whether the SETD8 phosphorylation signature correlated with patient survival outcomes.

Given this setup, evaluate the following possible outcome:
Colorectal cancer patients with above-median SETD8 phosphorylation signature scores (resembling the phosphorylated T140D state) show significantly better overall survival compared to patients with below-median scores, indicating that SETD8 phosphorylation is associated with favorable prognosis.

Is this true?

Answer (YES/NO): YES